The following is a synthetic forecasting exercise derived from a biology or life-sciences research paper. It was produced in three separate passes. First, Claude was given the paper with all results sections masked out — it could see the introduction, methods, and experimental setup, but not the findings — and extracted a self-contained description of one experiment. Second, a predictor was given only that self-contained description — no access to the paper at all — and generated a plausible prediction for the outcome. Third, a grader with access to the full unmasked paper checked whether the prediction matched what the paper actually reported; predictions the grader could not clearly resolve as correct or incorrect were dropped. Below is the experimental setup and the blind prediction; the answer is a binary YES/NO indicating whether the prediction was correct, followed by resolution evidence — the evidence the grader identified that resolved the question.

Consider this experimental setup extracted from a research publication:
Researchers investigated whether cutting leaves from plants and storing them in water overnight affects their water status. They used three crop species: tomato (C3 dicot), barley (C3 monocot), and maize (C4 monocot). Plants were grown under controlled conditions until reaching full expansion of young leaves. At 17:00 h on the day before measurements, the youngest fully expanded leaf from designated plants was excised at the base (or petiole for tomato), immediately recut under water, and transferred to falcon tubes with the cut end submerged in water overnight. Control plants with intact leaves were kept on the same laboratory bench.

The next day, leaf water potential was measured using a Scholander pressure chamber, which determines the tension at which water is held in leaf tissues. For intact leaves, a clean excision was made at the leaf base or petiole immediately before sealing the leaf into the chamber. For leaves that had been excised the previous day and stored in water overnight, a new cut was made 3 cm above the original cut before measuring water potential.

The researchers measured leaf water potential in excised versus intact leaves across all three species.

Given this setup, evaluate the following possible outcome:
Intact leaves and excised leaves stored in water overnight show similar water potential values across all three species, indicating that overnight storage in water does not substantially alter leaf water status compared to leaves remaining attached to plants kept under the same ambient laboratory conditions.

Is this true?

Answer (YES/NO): NO